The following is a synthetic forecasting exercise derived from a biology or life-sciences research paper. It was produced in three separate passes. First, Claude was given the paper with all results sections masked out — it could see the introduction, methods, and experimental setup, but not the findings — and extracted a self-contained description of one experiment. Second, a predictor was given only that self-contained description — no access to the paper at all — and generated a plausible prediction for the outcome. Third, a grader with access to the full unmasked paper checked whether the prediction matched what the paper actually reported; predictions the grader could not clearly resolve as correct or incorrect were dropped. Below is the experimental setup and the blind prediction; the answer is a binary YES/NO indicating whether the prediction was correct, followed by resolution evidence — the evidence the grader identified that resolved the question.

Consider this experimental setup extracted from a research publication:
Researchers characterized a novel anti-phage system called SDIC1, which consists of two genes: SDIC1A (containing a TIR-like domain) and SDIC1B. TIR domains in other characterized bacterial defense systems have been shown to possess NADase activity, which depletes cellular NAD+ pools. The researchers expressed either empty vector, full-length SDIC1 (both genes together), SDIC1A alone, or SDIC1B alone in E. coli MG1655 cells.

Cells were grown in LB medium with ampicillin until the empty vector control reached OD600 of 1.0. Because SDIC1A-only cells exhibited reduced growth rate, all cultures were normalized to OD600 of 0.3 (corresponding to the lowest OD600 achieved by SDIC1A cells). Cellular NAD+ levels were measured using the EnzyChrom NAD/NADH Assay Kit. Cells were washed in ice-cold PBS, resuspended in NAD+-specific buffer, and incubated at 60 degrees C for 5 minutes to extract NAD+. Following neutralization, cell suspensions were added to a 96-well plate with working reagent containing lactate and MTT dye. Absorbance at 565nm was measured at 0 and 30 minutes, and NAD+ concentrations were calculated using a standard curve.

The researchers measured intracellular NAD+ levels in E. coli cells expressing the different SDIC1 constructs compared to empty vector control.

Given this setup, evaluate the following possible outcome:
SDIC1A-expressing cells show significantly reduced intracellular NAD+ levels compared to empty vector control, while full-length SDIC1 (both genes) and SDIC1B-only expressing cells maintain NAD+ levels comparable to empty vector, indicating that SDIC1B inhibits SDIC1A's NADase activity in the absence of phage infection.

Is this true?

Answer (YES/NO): NO